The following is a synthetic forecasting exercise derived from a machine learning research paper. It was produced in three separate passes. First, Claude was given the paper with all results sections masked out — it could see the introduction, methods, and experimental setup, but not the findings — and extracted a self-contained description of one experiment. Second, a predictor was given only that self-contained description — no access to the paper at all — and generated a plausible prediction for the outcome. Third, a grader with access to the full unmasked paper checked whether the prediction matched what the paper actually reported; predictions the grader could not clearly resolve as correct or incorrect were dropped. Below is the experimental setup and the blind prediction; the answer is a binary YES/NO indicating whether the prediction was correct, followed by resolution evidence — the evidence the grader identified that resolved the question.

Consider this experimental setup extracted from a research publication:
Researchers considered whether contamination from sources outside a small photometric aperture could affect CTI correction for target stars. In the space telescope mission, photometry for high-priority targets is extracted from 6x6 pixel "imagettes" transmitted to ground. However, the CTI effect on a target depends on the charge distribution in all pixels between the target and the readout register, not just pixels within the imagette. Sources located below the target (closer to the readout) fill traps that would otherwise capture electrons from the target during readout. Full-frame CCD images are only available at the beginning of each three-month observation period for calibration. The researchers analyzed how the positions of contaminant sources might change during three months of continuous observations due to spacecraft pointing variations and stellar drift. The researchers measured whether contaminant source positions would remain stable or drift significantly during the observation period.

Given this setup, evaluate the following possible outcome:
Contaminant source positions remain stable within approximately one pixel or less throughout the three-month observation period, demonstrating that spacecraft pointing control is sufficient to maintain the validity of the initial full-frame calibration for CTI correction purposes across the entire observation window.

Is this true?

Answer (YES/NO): NO